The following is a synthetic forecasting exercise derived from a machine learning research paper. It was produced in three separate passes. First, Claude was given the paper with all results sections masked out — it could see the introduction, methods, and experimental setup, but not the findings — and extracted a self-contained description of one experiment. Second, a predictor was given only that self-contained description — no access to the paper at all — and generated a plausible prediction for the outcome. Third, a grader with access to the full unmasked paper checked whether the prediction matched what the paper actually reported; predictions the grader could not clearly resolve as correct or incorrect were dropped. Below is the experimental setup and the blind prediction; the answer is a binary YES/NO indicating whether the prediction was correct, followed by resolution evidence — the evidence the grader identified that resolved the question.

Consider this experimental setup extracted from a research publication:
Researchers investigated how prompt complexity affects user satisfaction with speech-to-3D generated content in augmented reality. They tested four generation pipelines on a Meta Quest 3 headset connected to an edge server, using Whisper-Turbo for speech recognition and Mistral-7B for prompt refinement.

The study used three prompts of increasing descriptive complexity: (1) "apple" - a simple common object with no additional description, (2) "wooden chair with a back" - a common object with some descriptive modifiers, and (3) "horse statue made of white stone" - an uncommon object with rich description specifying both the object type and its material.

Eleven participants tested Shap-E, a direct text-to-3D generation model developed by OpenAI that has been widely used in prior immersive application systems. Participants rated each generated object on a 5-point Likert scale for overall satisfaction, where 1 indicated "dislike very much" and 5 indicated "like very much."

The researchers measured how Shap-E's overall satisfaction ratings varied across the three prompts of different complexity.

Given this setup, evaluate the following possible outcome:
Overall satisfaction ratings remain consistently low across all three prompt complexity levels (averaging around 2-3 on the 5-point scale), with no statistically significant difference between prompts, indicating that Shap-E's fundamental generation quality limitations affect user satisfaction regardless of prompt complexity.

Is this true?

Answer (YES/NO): NO